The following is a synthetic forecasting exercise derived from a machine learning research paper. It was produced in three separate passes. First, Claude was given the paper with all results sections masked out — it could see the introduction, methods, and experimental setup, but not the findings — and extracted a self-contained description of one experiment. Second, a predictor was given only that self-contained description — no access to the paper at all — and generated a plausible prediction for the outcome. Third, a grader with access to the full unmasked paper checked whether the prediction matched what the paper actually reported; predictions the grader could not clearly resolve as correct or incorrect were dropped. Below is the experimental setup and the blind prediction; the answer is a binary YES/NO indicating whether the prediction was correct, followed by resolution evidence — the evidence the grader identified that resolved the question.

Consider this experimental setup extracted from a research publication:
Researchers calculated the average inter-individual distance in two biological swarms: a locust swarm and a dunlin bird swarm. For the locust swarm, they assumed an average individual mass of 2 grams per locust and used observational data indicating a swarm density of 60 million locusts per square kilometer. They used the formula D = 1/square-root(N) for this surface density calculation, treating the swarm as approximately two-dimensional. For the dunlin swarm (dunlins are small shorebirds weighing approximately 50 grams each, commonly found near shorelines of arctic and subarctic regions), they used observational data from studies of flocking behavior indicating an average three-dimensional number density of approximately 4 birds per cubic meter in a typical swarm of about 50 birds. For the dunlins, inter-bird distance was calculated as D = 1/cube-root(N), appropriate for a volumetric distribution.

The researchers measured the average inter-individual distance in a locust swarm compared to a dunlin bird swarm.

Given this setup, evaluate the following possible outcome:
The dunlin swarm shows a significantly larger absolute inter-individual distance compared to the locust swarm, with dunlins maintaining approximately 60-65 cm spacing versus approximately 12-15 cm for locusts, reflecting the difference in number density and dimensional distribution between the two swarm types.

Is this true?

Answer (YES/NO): YES